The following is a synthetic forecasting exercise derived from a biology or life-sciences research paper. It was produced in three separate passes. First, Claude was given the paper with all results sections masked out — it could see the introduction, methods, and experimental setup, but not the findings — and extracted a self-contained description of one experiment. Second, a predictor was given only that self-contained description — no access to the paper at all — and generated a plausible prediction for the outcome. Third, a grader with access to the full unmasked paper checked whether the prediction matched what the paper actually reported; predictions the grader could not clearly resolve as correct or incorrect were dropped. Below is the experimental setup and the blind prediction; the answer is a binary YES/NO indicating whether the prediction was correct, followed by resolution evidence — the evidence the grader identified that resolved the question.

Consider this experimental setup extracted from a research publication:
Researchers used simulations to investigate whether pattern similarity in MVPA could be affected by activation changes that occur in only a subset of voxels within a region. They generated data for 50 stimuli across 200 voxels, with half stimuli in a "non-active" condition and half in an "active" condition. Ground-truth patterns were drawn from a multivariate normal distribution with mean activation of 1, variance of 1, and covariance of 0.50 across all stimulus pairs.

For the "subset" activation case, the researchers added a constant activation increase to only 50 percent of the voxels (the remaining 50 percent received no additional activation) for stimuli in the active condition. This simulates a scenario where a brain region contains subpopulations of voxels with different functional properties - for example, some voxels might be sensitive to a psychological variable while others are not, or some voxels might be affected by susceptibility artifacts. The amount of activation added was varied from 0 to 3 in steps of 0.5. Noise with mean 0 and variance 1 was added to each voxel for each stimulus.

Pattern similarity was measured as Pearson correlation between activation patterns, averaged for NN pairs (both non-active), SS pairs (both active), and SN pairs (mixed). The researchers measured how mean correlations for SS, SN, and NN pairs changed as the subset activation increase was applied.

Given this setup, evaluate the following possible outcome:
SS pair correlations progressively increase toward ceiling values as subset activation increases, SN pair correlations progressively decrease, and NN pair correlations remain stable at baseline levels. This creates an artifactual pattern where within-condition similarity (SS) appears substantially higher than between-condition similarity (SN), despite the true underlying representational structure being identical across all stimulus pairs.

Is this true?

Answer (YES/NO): NO